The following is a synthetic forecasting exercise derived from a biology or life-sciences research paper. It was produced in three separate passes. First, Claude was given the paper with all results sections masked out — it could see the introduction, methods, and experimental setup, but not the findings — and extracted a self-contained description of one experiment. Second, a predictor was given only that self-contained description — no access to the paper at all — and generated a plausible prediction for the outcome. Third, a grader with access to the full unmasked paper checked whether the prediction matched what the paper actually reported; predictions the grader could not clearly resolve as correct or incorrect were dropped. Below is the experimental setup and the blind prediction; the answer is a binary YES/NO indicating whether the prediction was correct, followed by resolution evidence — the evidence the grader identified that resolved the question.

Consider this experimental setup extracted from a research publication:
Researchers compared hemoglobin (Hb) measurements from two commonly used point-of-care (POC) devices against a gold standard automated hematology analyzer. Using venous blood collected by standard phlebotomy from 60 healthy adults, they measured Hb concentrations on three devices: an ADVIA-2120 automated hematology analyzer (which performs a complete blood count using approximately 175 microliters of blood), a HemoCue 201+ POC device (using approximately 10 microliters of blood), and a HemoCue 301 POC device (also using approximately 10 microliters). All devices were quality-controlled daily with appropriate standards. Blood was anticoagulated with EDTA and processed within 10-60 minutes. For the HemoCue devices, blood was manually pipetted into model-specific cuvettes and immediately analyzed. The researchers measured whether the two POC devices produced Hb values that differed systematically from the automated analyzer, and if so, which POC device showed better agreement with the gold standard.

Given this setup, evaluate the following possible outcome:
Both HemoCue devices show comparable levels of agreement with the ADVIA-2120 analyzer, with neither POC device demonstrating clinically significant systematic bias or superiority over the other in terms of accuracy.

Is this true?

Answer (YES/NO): NO